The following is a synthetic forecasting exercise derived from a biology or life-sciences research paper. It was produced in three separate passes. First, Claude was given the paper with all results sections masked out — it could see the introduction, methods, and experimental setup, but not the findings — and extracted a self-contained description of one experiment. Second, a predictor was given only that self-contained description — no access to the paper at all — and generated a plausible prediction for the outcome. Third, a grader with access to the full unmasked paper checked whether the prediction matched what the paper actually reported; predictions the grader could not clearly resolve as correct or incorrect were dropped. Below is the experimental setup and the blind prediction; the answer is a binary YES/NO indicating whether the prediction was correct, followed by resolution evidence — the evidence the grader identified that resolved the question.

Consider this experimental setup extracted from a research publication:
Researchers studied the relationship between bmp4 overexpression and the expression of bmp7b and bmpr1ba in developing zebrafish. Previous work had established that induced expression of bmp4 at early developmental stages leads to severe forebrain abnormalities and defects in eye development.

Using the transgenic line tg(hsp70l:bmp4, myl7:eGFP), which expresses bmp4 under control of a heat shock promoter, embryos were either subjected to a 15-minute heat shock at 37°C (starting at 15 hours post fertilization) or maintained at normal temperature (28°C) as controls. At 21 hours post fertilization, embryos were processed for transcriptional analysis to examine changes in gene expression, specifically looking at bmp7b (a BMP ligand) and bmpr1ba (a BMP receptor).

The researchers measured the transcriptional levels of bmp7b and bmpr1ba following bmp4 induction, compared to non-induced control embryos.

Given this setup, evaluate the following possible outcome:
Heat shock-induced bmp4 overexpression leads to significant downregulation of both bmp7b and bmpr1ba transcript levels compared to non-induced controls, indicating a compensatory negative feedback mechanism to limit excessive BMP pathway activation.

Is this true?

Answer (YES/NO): YES